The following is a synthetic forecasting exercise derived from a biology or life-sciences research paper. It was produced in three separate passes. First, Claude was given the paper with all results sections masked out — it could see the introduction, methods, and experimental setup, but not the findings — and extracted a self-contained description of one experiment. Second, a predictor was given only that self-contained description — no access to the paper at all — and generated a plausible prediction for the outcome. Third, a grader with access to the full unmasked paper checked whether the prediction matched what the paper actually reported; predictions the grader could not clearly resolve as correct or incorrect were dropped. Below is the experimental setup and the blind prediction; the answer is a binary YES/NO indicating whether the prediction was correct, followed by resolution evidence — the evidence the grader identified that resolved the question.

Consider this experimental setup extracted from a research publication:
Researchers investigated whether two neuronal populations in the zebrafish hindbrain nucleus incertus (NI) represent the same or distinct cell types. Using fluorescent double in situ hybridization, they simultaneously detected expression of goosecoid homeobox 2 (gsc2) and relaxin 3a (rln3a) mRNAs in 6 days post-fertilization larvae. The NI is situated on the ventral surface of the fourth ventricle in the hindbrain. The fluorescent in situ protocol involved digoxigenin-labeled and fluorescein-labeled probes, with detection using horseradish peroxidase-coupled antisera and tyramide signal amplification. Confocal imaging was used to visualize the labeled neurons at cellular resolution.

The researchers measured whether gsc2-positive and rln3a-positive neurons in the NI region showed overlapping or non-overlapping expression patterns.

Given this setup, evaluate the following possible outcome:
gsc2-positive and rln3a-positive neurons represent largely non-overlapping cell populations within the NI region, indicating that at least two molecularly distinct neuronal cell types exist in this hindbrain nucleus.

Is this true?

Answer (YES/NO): YES